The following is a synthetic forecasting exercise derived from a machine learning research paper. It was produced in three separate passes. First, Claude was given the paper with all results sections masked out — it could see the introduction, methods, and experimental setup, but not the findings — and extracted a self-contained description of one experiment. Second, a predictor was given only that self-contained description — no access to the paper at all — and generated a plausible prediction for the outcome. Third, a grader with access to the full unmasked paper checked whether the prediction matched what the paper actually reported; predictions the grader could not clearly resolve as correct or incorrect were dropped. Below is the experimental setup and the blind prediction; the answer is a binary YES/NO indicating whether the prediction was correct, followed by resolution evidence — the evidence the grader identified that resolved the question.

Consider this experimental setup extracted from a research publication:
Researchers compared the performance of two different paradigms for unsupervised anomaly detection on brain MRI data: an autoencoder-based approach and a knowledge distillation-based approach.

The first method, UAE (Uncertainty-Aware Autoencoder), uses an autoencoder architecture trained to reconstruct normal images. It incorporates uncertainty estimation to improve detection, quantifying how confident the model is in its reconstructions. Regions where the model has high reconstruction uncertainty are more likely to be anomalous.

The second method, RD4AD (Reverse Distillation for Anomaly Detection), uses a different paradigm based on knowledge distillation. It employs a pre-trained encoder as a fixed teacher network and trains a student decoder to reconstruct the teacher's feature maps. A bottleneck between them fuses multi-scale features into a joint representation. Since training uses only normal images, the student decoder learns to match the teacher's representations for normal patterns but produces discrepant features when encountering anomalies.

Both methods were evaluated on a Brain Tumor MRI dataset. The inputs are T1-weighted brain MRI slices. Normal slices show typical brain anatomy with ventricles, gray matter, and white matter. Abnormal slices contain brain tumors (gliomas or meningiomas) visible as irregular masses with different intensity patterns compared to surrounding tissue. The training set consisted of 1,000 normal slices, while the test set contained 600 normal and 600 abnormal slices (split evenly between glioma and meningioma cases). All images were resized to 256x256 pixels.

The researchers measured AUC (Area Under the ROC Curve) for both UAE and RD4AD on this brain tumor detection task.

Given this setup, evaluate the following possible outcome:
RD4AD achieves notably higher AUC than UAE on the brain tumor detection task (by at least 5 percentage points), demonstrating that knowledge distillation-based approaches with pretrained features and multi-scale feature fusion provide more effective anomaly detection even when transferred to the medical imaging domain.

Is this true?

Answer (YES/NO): NO